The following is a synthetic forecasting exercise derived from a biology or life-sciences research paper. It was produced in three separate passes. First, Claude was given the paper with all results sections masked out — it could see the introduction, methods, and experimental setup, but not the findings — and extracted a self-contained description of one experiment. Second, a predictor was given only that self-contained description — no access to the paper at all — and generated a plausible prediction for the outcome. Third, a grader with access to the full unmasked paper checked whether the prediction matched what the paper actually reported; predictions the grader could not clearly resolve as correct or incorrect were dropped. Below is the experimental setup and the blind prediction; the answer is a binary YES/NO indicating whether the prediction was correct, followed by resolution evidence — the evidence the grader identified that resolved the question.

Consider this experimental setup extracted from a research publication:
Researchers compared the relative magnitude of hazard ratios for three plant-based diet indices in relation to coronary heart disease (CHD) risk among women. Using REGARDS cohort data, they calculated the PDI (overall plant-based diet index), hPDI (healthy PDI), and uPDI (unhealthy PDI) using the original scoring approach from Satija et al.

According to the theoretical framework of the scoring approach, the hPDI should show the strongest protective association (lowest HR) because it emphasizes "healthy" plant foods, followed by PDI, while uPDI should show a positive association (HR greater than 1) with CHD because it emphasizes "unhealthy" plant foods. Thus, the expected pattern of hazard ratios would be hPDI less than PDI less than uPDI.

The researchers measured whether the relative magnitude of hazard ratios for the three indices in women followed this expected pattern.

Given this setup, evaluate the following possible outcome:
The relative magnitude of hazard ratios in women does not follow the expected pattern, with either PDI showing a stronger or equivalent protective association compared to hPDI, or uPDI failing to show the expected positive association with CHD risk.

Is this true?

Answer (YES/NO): YES